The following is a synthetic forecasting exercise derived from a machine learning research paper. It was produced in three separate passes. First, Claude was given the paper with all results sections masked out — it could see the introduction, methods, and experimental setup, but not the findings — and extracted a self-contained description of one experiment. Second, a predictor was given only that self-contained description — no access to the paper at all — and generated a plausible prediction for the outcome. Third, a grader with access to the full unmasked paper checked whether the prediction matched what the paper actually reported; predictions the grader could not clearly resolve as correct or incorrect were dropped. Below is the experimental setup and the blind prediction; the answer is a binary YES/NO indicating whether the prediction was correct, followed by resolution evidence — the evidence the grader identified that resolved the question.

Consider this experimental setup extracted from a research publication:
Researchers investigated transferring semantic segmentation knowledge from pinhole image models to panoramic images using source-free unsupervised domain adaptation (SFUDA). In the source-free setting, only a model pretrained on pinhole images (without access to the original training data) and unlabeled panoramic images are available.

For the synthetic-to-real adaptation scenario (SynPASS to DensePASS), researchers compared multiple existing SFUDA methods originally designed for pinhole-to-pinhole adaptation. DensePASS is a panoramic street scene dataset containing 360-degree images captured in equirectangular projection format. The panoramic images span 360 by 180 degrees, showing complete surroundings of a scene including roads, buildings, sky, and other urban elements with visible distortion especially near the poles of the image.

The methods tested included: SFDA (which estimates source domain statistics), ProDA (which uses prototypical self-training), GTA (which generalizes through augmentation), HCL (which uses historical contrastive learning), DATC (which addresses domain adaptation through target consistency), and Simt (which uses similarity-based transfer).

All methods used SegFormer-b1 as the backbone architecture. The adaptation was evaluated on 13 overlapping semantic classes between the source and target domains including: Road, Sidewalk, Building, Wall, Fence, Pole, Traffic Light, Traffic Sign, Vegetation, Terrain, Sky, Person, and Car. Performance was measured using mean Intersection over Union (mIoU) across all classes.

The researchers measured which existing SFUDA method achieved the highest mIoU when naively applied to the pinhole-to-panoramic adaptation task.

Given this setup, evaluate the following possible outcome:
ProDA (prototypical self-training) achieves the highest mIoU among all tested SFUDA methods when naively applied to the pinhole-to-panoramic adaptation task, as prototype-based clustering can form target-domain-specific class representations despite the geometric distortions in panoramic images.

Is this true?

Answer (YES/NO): NO